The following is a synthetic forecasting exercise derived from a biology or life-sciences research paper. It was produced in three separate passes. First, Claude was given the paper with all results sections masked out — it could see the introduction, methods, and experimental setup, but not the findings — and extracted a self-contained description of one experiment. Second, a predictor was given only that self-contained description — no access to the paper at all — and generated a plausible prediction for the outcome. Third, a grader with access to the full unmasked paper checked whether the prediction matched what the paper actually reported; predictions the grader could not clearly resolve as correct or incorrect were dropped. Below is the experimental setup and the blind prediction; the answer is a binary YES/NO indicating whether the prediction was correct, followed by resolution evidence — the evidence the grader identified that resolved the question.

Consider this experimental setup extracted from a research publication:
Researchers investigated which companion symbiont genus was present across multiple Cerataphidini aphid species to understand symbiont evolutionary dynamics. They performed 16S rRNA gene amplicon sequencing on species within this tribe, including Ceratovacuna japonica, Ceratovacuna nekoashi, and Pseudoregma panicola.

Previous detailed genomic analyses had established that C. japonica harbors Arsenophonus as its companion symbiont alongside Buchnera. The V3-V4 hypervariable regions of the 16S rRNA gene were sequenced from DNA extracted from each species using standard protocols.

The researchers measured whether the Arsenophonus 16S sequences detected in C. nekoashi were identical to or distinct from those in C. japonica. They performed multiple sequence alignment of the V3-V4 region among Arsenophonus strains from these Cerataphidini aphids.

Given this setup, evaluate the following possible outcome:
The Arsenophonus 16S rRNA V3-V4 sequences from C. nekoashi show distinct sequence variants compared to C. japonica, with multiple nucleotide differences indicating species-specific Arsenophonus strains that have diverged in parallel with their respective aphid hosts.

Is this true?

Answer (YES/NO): NO